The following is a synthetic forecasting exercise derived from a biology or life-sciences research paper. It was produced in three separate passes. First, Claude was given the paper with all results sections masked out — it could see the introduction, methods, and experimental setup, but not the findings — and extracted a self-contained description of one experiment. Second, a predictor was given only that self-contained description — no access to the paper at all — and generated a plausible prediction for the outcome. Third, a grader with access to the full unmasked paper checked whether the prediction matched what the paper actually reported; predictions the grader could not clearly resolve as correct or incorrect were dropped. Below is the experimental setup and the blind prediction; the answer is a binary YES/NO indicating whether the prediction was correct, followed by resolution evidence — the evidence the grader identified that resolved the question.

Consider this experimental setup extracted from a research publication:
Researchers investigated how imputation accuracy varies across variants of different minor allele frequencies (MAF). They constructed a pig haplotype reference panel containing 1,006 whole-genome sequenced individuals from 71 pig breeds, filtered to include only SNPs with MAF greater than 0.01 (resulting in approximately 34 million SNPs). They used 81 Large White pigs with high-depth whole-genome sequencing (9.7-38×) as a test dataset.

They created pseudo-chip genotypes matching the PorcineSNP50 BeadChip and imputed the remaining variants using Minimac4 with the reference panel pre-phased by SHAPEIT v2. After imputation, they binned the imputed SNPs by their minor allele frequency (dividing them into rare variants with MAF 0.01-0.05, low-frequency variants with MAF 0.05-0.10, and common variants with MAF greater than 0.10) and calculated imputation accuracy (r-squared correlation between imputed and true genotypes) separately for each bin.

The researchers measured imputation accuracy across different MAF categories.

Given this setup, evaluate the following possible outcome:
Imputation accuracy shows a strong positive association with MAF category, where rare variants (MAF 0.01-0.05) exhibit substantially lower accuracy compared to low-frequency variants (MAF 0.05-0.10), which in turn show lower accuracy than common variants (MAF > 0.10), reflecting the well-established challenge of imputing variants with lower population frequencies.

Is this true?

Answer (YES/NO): NO